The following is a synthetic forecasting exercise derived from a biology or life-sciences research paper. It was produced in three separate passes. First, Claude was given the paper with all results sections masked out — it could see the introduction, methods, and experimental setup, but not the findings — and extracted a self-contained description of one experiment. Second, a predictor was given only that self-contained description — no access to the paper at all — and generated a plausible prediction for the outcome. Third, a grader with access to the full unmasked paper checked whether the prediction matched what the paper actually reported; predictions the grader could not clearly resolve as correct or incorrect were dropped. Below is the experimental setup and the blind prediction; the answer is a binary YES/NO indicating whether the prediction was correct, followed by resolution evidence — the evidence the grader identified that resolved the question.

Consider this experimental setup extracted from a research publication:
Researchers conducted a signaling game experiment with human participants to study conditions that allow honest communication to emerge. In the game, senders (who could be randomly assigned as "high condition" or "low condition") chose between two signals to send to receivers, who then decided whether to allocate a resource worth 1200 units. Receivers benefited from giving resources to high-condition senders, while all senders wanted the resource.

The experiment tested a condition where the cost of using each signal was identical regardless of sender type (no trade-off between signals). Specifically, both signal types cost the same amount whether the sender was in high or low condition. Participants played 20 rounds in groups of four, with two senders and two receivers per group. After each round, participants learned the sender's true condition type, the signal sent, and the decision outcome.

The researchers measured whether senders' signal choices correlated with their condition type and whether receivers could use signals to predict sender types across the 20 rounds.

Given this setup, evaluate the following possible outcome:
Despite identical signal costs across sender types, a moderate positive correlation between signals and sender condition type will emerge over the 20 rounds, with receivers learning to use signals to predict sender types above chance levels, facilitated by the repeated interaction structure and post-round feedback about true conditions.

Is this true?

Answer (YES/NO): NO